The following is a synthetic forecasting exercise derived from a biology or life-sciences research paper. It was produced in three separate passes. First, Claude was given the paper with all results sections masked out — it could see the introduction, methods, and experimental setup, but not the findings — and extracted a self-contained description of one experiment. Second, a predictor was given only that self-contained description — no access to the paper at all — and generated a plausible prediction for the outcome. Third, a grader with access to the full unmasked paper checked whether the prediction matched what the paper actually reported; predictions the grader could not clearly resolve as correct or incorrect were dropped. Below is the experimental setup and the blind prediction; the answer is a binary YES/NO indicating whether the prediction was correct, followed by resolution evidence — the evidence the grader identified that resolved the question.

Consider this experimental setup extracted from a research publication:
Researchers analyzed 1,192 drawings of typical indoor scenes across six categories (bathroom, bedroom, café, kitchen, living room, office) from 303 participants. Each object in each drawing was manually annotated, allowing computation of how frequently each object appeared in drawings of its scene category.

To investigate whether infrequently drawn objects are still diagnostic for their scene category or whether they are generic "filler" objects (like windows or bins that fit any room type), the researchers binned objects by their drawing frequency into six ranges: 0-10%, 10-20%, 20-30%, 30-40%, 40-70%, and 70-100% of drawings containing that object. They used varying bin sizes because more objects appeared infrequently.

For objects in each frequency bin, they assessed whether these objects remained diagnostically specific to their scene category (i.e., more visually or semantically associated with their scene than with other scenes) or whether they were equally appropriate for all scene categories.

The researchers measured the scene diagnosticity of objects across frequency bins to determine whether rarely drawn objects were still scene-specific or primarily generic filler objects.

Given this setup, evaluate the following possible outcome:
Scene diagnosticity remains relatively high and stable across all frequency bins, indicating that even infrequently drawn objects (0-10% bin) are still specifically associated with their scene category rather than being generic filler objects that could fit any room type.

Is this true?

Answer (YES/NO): YES